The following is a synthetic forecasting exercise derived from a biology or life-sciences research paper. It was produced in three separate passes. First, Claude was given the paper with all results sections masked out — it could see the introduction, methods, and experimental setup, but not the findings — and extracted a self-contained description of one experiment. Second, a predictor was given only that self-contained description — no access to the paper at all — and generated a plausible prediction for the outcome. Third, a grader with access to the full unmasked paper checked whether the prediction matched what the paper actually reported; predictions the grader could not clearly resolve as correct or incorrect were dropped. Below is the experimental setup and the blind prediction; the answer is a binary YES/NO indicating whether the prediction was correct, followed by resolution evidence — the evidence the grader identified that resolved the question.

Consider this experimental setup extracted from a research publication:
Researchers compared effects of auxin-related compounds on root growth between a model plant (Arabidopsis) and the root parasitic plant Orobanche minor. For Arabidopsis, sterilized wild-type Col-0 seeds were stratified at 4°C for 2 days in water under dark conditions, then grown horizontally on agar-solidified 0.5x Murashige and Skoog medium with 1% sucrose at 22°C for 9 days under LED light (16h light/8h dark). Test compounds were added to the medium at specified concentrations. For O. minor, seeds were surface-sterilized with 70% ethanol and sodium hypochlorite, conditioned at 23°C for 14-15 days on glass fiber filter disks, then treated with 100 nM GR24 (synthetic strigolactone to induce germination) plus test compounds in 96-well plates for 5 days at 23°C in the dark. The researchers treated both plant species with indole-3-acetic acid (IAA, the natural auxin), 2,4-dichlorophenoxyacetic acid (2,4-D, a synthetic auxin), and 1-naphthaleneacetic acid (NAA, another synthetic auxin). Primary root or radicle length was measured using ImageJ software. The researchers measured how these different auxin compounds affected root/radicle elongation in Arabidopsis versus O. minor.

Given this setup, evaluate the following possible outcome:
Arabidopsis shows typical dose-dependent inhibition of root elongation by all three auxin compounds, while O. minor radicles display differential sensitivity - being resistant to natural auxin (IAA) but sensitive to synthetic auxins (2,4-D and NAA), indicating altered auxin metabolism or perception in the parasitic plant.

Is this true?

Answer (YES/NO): NO